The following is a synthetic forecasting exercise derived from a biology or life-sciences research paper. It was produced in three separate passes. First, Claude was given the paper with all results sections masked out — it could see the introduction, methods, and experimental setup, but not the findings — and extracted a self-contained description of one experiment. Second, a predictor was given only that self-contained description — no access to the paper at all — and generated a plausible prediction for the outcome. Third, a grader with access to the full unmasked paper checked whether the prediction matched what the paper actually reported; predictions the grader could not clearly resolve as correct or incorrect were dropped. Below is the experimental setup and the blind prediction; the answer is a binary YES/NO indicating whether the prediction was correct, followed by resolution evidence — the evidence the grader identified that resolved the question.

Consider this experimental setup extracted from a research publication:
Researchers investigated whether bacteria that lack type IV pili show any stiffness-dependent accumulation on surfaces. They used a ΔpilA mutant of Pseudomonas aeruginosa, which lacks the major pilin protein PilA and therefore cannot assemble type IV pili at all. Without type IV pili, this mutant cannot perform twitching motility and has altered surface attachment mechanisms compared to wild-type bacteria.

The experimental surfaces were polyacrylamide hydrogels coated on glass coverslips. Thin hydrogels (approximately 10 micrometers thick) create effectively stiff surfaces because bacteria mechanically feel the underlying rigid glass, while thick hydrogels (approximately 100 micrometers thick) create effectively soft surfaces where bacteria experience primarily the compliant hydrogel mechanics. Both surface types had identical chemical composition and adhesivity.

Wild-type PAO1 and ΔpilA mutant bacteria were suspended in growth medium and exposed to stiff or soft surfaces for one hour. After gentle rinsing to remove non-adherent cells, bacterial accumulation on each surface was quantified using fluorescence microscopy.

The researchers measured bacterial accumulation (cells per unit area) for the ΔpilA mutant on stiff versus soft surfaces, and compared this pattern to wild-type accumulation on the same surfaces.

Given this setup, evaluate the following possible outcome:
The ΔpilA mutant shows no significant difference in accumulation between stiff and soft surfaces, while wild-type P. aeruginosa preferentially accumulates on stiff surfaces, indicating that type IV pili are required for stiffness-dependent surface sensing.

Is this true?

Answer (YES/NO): NO